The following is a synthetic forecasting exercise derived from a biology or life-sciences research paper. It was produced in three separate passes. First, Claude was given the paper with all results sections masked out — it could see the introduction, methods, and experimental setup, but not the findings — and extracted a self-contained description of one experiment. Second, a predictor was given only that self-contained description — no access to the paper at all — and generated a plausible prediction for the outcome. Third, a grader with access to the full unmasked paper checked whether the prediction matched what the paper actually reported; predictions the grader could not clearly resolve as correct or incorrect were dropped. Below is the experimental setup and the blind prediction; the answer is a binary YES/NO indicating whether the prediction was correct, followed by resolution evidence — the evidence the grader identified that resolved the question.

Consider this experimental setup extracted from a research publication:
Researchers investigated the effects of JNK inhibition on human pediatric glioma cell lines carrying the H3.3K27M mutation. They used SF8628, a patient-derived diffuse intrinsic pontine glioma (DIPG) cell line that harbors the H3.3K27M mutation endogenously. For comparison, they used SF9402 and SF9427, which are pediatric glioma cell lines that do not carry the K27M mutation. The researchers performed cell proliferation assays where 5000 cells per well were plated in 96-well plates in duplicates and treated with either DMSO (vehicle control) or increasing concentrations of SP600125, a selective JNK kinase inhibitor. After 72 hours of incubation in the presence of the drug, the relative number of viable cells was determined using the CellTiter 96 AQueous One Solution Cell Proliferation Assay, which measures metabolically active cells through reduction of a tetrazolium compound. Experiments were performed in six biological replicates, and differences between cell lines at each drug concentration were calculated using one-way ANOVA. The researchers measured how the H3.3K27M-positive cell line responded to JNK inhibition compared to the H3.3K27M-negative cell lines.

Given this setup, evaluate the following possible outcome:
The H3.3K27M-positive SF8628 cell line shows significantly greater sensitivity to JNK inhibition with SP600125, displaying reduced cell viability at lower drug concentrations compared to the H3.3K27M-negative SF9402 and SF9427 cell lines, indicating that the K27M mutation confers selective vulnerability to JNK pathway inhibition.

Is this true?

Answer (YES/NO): YES